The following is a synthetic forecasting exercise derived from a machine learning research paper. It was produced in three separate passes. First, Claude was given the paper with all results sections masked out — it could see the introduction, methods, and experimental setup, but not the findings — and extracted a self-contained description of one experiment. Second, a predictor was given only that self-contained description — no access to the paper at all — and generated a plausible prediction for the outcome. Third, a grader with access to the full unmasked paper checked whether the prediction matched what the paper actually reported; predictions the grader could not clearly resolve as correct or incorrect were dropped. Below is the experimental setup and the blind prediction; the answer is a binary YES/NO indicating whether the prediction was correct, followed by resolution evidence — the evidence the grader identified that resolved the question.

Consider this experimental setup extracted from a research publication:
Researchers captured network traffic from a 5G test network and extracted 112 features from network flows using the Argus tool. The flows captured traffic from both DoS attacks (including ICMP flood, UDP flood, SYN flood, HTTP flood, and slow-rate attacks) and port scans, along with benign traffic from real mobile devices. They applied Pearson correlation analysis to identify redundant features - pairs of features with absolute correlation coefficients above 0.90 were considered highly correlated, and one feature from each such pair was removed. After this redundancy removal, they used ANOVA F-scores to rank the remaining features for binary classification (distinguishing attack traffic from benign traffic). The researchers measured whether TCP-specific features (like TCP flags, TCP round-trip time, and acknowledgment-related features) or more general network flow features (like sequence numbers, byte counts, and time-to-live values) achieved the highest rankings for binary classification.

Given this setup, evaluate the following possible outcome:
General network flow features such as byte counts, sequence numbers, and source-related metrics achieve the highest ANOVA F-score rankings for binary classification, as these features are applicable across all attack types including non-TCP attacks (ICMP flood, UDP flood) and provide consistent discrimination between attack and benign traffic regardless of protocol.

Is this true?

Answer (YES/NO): NO